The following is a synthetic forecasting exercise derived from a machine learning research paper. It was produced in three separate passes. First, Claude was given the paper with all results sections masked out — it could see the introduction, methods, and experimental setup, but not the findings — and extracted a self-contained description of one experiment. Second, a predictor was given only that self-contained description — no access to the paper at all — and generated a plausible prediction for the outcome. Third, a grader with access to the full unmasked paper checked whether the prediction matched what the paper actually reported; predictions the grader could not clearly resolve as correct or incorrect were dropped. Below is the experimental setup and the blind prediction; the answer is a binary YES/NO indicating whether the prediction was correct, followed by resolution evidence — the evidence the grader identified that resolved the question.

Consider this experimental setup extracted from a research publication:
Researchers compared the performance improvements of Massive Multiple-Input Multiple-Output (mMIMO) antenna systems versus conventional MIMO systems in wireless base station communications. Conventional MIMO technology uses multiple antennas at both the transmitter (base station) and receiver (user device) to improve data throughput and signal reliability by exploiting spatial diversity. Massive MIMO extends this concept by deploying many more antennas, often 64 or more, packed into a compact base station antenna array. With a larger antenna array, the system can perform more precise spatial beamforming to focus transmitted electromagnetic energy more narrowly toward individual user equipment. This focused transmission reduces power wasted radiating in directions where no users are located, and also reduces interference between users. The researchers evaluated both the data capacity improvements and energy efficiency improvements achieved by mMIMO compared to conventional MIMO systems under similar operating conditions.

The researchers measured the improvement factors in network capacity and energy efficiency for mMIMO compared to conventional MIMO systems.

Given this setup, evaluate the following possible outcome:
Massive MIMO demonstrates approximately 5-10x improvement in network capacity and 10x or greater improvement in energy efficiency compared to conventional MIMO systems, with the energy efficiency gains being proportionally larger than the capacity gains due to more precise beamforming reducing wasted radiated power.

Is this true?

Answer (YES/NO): YES